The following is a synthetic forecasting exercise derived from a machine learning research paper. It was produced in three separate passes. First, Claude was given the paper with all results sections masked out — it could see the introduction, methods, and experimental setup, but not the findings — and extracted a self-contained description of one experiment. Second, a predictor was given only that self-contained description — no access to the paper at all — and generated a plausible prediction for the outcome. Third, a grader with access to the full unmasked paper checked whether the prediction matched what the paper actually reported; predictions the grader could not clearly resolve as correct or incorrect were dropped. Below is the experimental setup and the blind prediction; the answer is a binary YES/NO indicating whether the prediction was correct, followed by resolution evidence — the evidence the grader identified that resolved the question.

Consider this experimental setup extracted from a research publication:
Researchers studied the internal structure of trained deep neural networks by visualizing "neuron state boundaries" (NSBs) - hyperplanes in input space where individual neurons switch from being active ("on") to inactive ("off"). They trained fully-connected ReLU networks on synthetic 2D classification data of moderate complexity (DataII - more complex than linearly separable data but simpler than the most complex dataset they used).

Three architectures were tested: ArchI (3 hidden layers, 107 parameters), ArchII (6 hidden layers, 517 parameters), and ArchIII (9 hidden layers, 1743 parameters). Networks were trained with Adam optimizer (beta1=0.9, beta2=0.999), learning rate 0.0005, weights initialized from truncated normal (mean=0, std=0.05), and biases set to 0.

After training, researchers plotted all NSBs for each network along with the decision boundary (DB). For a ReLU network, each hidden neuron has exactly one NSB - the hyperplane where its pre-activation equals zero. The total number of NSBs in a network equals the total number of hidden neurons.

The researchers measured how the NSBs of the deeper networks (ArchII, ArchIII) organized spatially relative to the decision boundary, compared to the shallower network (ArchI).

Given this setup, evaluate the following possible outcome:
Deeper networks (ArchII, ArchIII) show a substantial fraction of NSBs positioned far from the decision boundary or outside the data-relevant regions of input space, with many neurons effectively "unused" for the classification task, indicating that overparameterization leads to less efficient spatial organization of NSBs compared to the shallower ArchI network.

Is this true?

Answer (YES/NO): NO